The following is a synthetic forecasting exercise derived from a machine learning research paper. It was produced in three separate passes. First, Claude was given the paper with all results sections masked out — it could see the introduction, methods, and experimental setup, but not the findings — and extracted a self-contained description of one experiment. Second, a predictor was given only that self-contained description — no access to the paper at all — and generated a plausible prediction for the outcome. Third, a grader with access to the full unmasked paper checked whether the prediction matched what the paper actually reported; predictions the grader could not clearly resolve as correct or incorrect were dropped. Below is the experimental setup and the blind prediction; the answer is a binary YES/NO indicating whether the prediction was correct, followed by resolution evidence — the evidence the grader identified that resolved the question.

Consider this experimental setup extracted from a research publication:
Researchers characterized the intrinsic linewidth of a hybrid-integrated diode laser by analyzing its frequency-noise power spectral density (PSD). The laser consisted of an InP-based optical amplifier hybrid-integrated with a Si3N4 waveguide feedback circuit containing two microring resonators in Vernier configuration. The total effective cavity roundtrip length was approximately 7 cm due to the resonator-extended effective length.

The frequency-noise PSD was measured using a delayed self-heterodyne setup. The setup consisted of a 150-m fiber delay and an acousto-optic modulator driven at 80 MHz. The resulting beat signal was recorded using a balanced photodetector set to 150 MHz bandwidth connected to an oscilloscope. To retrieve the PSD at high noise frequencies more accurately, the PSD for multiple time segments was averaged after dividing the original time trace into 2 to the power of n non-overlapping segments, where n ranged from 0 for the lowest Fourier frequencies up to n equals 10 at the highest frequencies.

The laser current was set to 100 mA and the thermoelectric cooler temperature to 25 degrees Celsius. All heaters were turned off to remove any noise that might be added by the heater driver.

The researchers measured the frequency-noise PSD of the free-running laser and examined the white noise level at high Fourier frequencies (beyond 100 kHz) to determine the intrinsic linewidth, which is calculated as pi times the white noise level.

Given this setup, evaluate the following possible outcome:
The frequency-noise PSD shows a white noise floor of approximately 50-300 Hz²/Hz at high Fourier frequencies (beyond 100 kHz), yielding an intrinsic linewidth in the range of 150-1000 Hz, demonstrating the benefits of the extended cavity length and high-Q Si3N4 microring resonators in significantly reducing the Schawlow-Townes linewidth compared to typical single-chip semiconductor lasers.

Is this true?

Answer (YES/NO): NO